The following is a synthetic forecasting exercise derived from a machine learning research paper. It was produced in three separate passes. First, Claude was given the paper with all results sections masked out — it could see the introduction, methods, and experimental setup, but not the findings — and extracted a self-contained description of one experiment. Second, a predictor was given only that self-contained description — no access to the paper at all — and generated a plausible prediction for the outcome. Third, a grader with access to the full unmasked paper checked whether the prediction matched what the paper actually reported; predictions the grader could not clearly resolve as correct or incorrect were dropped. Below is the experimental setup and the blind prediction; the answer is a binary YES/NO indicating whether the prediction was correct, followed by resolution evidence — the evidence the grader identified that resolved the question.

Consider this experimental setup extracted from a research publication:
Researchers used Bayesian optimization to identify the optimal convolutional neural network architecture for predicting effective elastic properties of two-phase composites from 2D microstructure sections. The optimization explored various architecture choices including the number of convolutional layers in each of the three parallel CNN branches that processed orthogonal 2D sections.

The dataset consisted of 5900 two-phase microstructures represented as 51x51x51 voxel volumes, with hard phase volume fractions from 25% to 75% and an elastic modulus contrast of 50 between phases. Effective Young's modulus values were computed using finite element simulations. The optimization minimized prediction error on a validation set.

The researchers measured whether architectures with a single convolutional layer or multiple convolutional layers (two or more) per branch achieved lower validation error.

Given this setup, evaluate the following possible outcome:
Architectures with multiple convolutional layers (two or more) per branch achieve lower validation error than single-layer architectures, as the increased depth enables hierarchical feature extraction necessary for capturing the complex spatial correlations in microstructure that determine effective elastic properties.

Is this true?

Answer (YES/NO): YES